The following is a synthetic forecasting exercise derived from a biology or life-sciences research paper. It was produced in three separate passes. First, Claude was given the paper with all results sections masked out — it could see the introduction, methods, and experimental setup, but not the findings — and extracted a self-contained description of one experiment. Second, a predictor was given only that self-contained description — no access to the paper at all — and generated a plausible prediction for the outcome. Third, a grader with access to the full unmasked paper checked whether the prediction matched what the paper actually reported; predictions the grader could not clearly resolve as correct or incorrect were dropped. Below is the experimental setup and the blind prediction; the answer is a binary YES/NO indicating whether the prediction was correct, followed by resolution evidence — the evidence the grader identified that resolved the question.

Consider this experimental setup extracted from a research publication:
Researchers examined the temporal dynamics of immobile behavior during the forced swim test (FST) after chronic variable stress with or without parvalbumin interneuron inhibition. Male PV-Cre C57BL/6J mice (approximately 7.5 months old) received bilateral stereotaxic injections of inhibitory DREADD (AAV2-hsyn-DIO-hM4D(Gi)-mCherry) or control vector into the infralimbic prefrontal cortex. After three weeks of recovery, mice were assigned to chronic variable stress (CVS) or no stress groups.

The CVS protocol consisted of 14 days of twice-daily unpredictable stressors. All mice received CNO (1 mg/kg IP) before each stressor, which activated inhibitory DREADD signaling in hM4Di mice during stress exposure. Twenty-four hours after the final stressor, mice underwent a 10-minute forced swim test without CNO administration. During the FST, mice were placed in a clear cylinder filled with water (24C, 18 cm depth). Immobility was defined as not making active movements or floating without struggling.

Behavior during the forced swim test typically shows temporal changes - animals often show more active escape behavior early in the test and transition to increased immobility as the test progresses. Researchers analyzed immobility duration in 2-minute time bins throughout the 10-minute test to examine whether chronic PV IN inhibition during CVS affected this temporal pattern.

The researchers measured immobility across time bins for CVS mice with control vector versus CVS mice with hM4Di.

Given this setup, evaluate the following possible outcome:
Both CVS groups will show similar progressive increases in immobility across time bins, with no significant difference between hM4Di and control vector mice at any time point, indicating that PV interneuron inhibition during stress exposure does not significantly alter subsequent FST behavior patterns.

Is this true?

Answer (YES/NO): NO